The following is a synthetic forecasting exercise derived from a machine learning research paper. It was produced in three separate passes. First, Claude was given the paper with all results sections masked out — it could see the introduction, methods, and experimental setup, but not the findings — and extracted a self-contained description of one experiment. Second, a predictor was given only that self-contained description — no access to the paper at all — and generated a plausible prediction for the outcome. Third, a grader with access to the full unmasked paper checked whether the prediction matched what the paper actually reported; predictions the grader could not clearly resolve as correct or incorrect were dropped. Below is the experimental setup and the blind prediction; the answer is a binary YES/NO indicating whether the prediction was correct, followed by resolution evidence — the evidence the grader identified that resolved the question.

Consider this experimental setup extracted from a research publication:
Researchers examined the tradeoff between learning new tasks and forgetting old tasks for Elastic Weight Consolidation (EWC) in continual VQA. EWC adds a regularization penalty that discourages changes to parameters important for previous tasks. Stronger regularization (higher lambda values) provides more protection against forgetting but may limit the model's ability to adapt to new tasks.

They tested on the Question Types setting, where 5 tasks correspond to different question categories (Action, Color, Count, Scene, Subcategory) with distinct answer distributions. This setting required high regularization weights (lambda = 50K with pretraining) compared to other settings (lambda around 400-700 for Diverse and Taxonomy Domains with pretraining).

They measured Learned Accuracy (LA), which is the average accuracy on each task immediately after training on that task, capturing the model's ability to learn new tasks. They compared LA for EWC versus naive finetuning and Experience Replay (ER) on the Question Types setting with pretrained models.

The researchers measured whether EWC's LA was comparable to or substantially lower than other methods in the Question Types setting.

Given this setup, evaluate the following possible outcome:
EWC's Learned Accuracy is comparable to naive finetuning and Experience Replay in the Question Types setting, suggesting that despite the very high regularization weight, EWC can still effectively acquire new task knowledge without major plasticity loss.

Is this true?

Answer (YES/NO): NO